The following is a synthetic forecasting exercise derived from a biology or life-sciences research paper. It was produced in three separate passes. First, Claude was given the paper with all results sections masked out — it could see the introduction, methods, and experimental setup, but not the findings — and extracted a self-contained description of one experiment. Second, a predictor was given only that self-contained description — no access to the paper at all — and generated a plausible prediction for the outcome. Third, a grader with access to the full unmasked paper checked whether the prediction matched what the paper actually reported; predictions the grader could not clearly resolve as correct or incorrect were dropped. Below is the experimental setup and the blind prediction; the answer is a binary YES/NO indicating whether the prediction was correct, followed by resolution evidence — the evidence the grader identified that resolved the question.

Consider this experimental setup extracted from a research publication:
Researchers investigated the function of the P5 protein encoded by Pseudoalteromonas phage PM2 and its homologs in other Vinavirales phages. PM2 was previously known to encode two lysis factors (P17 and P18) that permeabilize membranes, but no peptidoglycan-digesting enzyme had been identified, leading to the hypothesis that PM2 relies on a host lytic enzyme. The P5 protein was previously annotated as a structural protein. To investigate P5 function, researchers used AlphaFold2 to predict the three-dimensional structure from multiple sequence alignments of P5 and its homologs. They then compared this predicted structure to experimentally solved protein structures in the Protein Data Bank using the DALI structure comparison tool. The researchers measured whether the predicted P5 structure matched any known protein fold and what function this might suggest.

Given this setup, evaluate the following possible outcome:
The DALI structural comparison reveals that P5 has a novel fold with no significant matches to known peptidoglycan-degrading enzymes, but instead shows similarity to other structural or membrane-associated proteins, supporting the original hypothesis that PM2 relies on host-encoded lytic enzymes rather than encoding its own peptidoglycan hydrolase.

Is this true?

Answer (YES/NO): NO